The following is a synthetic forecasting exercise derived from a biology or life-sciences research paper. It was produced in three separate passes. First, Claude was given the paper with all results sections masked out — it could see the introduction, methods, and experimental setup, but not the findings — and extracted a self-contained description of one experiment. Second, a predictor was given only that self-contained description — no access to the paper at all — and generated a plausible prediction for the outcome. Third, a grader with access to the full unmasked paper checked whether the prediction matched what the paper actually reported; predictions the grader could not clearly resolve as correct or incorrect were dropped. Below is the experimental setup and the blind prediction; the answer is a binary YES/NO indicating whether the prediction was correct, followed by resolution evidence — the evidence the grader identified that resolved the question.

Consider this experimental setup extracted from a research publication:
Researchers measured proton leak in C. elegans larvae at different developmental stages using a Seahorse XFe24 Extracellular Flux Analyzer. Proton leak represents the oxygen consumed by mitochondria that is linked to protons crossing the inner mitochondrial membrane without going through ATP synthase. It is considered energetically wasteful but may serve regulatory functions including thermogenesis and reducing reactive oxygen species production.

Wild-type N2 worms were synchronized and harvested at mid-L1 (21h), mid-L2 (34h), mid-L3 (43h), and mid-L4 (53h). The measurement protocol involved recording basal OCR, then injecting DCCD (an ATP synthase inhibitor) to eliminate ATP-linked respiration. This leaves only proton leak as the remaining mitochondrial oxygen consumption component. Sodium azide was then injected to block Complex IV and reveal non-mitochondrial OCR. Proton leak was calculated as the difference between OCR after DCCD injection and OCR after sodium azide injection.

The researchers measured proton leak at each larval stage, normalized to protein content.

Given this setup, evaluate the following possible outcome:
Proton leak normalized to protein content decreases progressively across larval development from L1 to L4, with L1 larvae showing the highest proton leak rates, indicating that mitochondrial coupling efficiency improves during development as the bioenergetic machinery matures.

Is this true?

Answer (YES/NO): NO